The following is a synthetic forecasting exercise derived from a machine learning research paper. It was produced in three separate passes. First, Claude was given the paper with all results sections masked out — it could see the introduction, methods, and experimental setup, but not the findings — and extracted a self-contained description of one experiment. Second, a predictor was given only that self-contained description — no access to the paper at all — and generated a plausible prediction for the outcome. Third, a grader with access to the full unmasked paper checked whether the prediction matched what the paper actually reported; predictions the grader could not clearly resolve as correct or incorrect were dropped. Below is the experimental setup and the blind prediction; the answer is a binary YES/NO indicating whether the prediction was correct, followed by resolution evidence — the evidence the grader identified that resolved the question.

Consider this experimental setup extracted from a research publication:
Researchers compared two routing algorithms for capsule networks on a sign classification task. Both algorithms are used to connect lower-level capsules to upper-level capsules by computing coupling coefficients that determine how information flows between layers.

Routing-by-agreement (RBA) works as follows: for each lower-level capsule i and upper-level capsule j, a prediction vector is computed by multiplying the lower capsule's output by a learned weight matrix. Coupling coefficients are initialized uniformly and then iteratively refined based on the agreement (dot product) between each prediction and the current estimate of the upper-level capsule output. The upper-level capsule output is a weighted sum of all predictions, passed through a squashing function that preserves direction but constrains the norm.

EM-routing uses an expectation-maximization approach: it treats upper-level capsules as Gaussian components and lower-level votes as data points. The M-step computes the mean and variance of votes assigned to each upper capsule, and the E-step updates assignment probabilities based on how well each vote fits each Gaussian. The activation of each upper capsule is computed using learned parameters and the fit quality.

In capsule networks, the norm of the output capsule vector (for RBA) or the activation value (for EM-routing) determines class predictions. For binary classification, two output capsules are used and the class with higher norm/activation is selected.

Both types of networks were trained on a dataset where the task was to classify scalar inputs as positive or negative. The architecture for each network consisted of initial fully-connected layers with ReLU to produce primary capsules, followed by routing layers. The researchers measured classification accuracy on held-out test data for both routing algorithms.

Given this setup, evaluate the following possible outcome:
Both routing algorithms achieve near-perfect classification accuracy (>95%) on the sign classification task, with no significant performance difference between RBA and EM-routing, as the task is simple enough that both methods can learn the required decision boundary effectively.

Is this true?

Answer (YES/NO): NO